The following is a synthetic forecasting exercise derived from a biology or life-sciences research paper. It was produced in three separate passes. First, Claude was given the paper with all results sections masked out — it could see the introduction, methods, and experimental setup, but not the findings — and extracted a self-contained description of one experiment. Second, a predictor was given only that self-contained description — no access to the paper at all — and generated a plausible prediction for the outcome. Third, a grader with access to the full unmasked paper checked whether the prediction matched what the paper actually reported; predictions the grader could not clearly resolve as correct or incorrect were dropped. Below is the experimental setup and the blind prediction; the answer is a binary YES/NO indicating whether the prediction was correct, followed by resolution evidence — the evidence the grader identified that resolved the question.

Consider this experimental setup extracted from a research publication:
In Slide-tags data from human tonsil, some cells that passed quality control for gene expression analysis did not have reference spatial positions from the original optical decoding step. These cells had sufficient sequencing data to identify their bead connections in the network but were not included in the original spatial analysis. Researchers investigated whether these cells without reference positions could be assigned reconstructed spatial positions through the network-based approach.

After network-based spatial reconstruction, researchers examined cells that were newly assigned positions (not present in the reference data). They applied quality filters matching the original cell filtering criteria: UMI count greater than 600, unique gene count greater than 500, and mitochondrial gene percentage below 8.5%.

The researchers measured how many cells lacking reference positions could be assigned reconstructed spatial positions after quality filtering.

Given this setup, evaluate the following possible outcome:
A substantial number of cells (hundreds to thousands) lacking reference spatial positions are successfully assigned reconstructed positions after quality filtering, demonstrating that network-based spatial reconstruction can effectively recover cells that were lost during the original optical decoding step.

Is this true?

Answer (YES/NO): YES